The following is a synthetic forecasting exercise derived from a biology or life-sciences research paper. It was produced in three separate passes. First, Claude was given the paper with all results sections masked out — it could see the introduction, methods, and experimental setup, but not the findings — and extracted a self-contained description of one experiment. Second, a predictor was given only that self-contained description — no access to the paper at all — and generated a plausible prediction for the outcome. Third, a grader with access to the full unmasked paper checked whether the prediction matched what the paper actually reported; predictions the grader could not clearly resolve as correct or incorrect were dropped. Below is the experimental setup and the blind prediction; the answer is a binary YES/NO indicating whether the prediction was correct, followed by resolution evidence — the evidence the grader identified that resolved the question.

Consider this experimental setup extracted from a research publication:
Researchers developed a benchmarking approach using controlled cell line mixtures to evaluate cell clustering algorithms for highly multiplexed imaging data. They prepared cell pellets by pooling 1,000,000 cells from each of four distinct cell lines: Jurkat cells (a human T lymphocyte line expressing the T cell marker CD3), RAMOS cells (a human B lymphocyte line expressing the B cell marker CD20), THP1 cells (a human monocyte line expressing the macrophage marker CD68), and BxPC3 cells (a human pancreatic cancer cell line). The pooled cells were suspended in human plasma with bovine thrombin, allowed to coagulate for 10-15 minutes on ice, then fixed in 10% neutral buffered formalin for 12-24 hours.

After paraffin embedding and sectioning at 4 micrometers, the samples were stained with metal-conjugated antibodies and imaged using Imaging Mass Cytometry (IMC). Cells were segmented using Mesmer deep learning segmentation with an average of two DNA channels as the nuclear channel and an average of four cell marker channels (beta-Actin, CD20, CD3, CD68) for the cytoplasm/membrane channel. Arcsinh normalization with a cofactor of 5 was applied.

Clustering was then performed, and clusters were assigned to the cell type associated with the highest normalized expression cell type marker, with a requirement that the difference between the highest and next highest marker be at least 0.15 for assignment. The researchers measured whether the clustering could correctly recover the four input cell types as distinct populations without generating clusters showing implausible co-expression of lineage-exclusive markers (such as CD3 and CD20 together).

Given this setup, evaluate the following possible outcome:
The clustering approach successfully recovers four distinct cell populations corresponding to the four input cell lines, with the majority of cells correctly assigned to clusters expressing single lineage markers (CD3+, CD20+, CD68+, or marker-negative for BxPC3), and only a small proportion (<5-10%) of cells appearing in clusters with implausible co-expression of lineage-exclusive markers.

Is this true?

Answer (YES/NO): NO